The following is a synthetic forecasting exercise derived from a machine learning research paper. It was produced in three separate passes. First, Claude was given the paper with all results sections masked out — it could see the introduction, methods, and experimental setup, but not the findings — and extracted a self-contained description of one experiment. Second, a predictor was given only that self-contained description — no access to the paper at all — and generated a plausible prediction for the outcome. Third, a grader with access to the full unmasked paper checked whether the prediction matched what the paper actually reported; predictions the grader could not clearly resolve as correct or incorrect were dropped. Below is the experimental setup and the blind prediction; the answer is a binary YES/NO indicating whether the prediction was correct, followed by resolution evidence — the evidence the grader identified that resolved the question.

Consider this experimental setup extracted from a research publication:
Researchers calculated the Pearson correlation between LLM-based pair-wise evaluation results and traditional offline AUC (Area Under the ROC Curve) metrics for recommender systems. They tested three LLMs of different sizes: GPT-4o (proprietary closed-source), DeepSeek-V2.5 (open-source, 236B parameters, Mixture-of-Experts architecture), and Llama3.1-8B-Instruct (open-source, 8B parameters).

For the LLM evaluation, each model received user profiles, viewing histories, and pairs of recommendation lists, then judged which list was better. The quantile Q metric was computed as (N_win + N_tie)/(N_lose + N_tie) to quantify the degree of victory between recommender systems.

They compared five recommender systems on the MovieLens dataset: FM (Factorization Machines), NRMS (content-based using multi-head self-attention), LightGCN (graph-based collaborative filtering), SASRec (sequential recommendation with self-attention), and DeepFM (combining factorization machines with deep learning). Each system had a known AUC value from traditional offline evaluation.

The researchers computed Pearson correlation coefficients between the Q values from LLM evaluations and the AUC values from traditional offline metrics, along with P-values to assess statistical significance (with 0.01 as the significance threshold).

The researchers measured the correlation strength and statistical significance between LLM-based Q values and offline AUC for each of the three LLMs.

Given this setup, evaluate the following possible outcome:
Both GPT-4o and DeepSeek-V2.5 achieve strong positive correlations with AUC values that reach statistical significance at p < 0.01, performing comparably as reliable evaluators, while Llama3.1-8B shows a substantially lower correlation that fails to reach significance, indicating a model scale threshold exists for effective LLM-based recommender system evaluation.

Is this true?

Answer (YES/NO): NO